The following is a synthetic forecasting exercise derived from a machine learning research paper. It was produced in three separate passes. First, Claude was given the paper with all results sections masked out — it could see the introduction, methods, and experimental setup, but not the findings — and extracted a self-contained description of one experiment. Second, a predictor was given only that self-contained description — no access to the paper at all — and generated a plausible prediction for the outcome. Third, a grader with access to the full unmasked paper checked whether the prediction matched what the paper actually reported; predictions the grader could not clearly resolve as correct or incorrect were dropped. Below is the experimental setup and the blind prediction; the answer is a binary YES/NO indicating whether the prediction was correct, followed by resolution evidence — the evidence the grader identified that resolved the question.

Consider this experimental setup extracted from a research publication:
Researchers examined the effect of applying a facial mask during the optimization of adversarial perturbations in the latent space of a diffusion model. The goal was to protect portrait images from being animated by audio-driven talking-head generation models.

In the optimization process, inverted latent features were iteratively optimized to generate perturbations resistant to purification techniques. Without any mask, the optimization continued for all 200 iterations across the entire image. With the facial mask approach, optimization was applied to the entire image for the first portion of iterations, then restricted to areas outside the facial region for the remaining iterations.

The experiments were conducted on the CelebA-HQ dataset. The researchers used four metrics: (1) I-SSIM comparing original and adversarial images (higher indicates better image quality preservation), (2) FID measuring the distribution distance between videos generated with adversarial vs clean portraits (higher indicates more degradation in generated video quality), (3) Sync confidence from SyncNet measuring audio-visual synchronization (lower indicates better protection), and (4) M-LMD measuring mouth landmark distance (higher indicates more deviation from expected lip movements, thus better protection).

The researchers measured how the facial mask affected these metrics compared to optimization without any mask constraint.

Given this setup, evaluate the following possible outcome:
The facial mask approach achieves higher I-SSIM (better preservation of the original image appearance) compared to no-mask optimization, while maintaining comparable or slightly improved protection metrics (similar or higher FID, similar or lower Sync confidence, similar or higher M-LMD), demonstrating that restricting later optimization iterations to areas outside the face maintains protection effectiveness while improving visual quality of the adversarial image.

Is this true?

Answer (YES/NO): NO